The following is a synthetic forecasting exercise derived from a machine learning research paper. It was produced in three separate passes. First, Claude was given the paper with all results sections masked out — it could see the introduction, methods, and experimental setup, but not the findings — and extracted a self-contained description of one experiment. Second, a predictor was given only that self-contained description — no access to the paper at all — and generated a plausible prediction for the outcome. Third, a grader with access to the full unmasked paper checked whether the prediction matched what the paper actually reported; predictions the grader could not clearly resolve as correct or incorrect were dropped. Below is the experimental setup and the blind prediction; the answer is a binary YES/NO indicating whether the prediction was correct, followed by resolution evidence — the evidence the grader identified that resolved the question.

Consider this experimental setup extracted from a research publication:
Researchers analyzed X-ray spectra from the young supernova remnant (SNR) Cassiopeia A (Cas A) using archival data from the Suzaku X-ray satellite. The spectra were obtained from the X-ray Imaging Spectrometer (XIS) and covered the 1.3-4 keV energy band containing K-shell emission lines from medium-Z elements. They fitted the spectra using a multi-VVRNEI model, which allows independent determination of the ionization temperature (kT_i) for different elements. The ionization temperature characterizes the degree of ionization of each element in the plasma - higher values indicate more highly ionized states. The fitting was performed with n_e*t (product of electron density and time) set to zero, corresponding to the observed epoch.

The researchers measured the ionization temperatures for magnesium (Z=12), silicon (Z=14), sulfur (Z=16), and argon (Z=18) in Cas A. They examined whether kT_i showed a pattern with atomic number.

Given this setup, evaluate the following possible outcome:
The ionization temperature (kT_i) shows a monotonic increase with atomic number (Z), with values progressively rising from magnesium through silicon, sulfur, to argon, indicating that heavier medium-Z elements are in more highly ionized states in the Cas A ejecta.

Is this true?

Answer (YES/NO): YES